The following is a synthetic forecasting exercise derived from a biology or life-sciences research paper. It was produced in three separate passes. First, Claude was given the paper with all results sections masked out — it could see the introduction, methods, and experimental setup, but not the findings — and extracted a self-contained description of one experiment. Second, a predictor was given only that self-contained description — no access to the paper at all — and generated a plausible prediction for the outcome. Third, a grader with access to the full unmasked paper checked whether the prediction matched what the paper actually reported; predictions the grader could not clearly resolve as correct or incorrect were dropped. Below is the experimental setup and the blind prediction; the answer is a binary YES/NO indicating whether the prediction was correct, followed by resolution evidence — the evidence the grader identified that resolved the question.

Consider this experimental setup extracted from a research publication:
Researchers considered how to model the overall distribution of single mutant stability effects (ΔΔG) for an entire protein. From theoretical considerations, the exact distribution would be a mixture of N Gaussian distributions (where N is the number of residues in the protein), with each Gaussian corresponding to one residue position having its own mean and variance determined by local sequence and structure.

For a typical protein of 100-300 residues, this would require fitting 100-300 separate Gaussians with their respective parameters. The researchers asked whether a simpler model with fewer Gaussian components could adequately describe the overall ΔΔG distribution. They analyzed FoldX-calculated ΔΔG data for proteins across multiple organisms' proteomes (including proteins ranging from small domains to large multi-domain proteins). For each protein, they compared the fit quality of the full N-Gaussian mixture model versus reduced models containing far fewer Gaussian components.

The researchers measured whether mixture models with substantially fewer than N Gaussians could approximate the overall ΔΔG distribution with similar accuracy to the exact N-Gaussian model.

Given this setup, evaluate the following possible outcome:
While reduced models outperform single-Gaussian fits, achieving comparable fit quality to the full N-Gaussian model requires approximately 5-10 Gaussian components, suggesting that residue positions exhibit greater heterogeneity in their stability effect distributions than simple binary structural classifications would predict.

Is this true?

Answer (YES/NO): NO